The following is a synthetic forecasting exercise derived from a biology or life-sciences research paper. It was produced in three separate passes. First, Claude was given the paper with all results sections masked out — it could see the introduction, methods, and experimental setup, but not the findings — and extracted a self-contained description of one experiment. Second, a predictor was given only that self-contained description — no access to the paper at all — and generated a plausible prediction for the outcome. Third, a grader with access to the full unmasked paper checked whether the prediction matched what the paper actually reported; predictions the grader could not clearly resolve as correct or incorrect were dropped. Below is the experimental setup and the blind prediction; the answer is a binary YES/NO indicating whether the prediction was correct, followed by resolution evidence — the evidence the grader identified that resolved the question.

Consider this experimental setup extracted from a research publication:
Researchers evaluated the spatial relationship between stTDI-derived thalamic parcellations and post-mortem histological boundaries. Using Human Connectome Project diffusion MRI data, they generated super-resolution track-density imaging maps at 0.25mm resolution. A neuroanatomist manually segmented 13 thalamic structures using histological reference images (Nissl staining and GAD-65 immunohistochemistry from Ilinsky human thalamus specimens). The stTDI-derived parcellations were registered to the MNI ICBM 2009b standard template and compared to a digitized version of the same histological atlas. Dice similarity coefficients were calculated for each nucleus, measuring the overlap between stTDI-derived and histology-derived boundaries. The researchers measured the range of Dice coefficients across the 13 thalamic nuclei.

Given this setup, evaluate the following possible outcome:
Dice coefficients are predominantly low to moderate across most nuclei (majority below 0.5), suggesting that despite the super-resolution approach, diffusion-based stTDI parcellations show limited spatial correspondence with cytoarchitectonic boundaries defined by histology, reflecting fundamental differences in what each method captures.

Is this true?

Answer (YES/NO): NO